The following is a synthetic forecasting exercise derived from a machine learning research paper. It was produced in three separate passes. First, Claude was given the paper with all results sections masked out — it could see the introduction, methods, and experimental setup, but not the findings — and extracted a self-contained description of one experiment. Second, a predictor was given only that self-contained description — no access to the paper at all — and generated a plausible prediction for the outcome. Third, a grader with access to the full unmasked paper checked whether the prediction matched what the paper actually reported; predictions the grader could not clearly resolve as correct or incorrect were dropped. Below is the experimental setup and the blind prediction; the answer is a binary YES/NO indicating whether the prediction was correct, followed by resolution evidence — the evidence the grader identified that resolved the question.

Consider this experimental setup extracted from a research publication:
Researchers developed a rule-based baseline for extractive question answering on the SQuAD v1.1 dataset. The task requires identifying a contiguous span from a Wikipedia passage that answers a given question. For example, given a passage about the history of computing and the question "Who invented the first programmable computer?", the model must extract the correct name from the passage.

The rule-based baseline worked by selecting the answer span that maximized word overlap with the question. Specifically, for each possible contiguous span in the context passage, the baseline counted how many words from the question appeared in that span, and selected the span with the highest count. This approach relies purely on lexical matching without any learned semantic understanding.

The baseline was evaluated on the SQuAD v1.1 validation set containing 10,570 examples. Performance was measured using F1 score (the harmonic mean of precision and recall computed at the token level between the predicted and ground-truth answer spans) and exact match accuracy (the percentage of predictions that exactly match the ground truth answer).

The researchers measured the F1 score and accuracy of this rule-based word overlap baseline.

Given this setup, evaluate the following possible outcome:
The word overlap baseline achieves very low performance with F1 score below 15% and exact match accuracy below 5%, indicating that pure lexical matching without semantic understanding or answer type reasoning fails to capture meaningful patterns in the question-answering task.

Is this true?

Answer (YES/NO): NO